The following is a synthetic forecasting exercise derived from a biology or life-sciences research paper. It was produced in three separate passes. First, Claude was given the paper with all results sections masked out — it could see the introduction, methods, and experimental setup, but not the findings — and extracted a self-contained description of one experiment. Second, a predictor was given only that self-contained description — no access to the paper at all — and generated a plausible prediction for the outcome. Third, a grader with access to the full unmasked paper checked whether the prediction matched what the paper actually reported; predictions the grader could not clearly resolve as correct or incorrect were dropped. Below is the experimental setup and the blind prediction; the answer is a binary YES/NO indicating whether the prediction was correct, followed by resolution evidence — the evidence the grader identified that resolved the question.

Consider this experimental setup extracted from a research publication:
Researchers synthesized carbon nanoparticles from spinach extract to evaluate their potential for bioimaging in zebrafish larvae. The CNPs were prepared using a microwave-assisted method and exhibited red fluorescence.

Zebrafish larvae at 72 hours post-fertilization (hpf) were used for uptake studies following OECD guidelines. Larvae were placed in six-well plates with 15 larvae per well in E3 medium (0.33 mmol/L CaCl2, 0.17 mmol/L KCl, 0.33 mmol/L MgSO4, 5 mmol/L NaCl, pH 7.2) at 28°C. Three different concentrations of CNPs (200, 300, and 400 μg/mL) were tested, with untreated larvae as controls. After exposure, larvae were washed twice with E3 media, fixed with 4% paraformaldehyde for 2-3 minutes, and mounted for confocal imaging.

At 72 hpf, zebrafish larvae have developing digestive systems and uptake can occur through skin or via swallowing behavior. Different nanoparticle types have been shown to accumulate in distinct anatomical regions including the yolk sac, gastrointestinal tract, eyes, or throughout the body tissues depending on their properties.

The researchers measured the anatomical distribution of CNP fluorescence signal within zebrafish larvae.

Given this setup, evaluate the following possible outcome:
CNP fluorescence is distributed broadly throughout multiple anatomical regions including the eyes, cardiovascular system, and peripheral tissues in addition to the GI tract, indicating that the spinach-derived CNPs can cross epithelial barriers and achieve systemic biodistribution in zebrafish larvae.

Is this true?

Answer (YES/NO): NO